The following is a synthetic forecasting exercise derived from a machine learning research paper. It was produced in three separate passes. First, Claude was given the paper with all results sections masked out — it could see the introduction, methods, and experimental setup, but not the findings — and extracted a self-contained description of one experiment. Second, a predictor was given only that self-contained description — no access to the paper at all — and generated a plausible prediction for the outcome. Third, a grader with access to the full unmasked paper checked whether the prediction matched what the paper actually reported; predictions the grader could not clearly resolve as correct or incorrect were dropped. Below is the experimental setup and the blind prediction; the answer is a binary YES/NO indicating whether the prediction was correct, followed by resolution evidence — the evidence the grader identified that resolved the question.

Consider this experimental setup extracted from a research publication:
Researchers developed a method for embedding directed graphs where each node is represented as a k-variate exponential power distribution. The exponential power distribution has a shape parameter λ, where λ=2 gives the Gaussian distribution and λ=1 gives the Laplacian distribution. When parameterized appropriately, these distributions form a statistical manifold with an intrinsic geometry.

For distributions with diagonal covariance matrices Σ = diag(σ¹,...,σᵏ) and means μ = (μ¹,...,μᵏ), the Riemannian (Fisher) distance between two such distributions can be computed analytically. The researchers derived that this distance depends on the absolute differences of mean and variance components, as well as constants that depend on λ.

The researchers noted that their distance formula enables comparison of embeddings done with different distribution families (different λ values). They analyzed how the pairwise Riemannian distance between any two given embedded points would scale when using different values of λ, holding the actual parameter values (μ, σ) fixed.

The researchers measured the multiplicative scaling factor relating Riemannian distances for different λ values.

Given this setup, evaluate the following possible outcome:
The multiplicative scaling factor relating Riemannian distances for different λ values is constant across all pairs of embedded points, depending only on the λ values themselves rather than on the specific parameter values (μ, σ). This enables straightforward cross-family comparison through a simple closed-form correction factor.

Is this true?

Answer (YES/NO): YES